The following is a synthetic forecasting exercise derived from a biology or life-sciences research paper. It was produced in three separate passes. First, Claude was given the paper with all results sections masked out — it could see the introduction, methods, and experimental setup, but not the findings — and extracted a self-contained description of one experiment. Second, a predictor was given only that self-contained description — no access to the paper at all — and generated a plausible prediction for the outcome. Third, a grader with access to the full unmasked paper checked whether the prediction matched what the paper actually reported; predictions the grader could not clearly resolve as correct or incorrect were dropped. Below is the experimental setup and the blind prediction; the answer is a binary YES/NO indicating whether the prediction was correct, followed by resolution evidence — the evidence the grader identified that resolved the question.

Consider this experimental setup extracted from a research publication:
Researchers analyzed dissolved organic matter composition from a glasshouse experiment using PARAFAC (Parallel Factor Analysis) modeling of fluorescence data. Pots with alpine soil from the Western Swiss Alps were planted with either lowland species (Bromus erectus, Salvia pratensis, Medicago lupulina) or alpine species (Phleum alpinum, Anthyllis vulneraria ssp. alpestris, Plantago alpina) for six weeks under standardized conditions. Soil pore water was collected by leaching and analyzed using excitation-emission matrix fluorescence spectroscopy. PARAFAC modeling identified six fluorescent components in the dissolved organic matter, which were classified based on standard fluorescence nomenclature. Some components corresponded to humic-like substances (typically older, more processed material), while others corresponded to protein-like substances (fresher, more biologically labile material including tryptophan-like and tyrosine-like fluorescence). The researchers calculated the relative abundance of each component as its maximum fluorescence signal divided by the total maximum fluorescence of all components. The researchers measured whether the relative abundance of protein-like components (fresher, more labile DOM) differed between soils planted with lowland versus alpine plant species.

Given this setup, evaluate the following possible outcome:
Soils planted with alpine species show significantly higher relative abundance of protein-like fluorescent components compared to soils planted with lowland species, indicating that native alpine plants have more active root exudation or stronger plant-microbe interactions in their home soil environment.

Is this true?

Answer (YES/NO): NO